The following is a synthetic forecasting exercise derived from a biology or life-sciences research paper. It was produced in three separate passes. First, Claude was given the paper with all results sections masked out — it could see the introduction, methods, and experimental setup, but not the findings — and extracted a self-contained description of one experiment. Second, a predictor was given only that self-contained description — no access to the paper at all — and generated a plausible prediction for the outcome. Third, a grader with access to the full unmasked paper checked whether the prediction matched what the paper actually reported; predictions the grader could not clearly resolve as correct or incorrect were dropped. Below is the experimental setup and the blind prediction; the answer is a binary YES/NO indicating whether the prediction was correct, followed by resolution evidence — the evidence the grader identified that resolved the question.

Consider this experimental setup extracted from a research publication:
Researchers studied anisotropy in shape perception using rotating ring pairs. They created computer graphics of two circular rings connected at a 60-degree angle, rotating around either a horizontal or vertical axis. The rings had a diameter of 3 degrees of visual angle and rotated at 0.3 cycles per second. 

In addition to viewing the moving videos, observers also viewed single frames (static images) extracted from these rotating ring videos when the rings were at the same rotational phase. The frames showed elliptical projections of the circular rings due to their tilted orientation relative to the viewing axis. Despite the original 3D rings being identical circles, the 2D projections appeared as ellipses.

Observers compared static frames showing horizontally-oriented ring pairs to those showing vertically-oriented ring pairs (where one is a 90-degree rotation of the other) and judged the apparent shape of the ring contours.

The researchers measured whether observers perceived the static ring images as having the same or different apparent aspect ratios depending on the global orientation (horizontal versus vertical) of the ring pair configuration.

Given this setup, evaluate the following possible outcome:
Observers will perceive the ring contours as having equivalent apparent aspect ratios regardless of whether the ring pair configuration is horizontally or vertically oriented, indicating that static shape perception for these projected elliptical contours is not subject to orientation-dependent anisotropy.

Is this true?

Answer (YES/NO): NO